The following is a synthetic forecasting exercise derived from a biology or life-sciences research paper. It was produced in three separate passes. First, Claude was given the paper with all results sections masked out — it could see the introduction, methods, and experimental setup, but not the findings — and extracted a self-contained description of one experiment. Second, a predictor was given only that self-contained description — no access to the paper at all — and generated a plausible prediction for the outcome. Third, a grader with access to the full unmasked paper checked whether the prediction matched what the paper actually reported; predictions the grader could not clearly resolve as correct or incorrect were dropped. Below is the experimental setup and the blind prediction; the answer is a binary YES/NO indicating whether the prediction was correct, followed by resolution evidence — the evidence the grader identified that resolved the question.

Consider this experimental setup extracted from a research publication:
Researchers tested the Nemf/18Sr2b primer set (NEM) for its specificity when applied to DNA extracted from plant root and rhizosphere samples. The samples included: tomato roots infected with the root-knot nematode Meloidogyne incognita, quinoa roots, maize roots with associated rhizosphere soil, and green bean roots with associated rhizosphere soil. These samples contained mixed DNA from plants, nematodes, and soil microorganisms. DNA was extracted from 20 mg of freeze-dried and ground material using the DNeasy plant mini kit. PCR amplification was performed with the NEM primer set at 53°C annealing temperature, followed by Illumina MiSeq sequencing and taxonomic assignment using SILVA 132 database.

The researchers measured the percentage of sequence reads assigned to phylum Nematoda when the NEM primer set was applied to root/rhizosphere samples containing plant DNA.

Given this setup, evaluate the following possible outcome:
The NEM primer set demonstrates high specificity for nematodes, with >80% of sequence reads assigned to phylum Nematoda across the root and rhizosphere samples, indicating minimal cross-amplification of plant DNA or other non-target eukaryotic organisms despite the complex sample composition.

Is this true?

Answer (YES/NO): YES